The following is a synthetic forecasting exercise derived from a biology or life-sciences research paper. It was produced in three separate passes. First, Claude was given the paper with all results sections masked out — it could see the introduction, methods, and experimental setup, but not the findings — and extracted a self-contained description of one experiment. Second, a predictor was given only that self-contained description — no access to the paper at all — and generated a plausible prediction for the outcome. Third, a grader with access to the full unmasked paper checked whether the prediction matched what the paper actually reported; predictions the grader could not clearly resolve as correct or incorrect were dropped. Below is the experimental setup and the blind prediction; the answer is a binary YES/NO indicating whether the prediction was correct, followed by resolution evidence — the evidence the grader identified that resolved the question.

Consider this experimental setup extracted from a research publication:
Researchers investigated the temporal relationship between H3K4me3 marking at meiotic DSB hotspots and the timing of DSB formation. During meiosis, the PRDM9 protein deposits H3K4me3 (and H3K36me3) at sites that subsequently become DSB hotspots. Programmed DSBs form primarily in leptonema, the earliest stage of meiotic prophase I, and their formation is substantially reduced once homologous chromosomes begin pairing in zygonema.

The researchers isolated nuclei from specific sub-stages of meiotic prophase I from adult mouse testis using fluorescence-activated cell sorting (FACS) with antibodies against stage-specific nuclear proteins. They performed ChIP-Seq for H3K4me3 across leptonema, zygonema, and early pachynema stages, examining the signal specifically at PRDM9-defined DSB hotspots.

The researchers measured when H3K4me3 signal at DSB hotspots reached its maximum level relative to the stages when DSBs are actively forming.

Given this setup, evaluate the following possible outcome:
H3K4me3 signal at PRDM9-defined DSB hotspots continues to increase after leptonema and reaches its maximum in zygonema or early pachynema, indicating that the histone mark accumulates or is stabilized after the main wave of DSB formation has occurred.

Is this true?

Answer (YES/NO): YES